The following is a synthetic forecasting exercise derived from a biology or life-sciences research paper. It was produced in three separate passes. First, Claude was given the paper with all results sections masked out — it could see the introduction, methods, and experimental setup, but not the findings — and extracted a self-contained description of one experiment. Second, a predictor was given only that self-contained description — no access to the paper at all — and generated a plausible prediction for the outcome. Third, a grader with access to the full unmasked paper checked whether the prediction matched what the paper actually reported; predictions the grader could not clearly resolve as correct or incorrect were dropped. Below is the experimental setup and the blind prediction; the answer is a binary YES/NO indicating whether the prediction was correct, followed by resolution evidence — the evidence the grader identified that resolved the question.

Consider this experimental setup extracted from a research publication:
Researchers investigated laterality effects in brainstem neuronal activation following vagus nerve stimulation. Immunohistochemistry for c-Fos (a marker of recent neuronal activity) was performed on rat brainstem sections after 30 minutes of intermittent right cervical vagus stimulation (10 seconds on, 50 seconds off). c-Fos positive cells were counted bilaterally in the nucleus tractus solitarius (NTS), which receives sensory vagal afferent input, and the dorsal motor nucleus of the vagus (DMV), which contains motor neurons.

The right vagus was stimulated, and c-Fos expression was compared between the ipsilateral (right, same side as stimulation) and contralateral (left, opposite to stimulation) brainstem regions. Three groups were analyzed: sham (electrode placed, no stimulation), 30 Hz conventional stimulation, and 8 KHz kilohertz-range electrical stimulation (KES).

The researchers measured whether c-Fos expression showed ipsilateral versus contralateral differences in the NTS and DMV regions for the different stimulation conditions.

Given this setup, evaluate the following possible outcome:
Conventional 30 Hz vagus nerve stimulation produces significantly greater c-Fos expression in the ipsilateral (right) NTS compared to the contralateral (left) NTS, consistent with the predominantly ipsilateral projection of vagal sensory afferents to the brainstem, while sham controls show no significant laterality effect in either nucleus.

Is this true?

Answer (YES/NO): YES